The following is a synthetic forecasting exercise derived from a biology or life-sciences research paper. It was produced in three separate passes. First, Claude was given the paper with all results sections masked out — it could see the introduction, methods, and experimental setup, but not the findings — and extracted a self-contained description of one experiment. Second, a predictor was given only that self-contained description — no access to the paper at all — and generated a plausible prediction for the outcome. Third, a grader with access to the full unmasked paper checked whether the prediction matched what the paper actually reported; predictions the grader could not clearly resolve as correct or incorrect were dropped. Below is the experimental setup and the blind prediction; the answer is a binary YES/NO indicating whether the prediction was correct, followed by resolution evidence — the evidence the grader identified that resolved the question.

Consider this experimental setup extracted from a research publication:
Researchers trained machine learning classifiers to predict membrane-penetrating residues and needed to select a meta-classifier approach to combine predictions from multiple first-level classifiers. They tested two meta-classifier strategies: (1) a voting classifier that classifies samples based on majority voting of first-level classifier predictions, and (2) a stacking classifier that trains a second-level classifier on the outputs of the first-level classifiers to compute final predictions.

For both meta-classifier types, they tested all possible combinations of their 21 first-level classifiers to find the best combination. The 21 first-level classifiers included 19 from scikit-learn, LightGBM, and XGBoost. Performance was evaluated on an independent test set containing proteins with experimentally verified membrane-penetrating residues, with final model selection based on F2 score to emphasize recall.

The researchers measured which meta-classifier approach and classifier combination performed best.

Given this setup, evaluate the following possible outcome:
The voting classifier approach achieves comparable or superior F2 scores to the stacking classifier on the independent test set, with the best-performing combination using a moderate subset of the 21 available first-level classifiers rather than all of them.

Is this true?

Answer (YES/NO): YES